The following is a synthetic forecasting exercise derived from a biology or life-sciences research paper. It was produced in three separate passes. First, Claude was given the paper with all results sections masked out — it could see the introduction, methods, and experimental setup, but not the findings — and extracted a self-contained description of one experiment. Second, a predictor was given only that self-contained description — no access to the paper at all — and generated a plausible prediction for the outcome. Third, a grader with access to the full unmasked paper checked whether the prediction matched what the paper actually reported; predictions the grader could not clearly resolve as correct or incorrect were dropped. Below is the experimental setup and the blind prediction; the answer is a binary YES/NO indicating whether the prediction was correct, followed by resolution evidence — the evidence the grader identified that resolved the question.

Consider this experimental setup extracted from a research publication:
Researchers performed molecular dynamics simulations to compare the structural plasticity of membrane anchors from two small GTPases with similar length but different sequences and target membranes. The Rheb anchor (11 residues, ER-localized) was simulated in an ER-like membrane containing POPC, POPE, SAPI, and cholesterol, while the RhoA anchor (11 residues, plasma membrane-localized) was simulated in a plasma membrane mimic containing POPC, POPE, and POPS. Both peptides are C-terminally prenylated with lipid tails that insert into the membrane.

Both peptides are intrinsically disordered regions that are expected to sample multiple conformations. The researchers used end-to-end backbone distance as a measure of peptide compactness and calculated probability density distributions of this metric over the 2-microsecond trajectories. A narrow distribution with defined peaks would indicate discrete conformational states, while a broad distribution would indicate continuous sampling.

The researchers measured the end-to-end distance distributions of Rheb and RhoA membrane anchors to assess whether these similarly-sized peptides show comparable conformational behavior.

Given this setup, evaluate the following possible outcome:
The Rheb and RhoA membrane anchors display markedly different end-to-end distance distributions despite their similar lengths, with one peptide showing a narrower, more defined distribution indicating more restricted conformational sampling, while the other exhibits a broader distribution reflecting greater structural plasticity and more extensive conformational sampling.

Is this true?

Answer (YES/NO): YES